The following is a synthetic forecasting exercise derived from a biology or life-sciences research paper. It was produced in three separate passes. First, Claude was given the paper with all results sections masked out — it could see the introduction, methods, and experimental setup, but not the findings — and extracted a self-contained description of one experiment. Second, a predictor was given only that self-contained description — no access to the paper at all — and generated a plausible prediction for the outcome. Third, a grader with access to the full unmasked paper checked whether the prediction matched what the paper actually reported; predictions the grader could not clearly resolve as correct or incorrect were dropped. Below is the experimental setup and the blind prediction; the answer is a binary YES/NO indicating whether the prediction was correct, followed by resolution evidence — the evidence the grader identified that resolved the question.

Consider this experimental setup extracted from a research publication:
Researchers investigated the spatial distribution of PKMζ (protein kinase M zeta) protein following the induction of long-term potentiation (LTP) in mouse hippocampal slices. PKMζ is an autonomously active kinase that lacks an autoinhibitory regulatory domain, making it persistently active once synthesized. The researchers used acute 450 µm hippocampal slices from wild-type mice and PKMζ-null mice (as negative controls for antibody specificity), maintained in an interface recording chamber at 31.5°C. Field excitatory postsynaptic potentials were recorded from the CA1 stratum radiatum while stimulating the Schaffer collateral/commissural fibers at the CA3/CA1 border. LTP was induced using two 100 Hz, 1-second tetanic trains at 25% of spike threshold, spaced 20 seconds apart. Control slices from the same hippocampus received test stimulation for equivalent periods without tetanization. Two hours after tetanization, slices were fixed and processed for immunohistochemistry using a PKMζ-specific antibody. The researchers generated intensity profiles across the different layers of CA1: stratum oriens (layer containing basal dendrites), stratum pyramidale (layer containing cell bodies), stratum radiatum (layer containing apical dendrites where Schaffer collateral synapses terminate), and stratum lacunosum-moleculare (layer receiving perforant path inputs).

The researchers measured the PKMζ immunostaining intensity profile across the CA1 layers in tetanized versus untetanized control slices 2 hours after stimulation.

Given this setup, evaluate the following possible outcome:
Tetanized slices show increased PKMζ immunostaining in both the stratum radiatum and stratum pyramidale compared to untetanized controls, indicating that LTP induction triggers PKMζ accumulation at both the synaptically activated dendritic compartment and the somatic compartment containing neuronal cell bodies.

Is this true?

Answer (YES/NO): YES